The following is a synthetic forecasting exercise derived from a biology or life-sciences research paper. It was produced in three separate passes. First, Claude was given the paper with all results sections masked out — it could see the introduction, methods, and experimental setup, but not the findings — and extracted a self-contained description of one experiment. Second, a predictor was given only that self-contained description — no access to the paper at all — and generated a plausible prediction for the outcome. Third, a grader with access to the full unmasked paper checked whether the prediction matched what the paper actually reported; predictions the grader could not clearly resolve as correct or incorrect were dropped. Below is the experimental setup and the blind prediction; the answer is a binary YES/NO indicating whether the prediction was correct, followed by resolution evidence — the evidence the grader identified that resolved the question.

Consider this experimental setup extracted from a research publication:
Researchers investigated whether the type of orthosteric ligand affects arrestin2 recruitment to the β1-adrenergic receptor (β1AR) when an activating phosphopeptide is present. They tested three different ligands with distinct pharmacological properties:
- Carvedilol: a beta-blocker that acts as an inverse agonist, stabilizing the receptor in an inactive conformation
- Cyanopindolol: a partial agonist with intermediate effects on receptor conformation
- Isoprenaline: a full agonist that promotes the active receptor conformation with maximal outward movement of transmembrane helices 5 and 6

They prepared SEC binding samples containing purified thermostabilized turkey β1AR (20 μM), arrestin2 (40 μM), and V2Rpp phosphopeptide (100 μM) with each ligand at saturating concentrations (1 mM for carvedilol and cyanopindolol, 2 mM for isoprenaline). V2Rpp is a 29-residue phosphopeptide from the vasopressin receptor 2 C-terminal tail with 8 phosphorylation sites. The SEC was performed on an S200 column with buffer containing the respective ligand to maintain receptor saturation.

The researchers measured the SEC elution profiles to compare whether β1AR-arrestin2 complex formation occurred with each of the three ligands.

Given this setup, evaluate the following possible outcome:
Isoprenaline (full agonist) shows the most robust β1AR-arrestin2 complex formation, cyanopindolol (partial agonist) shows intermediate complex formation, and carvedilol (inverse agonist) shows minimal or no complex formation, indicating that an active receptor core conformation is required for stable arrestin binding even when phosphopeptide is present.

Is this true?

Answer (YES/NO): NO